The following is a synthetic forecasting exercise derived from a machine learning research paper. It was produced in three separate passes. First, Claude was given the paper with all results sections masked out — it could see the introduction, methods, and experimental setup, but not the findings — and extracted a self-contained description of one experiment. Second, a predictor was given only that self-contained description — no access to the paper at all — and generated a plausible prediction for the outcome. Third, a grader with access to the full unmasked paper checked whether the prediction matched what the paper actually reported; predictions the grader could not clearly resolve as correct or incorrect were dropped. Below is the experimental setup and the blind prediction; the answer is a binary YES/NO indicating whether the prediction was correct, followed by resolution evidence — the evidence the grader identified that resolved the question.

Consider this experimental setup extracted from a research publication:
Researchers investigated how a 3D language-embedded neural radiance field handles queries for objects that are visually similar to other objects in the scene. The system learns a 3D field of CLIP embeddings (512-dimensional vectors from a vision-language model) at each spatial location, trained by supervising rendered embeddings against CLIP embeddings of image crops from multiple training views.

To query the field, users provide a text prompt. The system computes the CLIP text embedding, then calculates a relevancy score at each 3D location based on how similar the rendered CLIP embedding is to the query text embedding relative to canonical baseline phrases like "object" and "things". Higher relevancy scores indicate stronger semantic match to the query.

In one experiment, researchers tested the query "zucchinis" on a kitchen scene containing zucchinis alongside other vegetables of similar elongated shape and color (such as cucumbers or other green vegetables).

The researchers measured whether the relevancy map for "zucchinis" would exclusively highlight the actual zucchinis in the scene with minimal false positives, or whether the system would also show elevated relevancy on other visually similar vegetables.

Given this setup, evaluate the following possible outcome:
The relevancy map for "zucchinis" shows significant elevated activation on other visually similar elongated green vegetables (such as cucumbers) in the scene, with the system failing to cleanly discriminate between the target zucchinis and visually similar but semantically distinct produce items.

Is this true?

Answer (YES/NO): YES